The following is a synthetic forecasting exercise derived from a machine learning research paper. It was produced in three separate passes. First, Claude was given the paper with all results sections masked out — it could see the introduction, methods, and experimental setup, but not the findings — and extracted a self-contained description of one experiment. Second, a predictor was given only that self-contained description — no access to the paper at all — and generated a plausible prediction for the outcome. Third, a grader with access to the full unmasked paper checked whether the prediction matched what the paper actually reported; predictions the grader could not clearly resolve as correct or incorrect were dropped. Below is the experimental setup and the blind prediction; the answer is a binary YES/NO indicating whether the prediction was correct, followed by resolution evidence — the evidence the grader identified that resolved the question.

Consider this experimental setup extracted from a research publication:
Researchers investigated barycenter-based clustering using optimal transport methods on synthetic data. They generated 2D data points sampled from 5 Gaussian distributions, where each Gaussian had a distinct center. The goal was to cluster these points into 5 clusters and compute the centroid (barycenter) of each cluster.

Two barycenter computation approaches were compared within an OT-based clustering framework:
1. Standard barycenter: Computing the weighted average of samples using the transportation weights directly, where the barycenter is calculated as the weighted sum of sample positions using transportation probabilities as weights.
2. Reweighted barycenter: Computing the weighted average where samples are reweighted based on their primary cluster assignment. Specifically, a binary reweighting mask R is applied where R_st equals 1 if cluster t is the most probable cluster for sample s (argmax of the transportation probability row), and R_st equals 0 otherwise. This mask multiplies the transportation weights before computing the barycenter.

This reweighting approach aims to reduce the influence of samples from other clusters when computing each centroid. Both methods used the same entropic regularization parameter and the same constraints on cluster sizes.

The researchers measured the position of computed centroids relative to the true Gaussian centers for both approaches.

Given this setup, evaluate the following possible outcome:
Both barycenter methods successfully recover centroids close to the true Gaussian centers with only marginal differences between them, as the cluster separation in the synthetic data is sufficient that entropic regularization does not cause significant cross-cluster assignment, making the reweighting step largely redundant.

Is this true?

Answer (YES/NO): NO